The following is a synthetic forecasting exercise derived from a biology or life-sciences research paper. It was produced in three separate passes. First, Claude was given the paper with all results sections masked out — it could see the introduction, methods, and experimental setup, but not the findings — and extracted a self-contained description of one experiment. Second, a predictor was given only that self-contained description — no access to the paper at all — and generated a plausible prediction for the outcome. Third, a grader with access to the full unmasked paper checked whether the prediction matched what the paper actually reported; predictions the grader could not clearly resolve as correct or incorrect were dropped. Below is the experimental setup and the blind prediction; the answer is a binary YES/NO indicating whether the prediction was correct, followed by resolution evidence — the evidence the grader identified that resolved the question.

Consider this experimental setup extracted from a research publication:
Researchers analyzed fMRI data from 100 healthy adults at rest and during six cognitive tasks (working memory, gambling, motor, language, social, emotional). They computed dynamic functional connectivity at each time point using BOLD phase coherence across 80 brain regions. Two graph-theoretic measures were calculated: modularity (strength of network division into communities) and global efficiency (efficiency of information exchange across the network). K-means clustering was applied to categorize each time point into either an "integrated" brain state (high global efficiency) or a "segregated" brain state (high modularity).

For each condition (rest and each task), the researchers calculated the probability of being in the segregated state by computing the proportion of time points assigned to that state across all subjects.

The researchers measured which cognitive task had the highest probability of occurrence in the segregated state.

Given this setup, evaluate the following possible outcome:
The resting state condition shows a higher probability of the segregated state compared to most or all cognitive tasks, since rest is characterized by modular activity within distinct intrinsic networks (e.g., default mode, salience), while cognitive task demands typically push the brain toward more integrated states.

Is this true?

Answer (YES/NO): YES